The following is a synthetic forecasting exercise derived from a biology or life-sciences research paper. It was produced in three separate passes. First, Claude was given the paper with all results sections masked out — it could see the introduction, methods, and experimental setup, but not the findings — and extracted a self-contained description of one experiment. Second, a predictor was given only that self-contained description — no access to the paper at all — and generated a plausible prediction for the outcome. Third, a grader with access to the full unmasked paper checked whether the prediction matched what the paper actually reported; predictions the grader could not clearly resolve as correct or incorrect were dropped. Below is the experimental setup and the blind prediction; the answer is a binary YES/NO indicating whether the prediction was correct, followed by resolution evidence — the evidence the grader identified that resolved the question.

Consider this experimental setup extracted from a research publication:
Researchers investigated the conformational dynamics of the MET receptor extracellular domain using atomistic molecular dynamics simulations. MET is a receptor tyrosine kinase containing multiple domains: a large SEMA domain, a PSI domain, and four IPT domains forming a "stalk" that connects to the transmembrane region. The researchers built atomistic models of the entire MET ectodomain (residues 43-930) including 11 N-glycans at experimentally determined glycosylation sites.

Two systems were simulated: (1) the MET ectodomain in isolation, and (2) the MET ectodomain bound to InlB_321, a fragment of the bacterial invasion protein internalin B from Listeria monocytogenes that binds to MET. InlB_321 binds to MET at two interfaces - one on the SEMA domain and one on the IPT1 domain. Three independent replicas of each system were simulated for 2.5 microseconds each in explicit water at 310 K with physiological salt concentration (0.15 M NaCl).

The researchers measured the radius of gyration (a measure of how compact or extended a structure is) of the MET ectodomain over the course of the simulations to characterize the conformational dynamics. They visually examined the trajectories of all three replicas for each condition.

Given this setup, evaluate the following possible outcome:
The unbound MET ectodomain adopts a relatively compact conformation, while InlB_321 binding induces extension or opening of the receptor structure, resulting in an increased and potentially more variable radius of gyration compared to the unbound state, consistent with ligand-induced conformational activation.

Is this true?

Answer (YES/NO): NO